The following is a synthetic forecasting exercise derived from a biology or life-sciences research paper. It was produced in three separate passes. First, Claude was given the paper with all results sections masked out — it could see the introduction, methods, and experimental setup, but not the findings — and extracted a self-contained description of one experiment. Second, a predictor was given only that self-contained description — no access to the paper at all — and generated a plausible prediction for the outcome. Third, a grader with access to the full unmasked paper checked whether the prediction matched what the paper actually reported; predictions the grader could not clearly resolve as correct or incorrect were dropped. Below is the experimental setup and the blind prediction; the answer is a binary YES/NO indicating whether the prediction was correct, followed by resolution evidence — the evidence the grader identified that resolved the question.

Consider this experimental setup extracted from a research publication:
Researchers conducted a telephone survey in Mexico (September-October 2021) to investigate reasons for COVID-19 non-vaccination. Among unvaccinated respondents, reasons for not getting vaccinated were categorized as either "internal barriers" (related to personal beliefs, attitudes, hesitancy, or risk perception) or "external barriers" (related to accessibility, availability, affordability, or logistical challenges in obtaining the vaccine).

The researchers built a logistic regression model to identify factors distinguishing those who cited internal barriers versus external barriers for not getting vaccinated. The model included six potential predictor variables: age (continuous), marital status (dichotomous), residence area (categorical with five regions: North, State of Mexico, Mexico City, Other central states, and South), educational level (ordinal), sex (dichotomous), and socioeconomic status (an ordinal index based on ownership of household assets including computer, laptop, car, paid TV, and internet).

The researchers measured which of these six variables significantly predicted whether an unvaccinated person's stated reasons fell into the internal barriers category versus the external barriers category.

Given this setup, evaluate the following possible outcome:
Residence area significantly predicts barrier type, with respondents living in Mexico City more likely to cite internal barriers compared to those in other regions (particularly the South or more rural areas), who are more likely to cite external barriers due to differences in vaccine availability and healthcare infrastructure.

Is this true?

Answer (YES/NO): NO